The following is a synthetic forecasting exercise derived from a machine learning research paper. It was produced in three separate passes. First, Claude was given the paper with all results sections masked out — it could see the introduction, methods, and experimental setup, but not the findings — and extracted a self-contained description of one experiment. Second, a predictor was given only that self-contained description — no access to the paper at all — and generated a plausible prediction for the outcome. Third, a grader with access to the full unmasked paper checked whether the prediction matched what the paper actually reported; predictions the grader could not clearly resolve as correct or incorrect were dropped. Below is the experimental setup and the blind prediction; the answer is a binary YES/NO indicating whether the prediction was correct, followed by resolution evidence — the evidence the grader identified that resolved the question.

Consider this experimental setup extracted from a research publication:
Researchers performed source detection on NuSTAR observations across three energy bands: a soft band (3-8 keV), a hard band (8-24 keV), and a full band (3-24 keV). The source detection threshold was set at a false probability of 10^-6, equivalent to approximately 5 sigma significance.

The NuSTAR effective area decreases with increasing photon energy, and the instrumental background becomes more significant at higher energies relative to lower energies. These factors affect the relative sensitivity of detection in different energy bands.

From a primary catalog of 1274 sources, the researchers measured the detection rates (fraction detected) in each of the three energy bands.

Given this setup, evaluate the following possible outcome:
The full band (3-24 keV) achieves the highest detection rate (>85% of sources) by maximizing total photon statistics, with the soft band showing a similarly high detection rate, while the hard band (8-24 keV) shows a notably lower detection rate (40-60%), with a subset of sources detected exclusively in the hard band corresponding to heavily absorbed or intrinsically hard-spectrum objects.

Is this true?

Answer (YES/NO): NO